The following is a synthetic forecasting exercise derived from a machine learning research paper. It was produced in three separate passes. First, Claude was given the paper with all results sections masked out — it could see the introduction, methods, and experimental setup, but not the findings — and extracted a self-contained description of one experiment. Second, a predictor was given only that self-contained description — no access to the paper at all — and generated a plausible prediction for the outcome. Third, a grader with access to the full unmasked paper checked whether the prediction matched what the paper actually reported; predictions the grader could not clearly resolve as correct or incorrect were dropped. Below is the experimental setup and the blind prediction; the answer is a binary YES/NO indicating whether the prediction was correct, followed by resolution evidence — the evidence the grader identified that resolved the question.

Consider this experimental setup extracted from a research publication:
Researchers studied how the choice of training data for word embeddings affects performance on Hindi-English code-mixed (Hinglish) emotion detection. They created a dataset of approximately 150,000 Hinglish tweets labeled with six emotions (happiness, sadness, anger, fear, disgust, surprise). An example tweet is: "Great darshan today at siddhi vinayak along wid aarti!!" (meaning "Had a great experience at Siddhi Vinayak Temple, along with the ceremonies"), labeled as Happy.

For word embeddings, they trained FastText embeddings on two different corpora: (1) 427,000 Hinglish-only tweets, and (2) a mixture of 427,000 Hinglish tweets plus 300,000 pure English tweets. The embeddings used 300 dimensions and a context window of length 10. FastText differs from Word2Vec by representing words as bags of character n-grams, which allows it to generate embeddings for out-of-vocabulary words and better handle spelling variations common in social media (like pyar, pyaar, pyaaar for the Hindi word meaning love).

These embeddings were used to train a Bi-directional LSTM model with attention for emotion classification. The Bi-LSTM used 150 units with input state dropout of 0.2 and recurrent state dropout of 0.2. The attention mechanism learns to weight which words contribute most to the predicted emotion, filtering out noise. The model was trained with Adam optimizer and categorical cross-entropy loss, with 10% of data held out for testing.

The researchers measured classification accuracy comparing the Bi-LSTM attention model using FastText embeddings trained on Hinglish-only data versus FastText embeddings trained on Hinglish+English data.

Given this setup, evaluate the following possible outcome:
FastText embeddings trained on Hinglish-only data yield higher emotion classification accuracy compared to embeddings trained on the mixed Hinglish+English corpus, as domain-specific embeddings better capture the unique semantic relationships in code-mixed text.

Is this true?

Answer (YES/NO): NO